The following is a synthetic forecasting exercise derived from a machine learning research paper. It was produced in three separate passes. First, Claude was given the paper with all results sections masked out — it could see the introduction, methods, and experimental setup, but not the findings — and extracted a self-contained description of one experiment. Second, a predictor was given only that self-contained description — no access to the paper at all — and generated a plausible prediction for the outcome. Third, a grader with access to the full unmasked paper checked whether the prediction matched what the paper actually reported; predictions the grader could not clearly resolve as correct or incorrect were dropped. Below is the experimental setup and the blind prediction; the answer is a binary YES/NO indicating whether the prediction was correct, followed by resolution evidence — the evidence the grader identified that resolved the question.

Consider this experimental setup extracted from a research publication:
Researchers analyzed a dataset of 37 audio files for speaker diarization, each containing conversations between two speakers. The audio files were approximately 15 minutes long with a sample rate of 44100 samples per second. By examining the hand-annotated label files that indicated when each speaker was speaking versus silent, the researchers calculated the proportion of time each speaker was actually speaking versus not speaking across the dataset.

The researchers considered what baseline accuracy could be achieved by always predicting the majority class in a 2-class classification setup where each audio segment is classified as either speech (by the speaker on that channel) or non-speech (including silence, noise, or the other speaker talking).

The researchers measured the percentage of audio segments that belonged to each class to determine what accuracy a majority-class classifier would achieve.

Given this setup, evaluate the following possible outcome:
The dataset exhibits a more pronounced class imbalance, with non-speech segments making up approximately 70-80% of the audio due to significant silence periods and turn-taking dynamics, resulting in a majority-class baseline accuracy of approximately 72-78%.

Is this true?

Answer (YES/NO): NO